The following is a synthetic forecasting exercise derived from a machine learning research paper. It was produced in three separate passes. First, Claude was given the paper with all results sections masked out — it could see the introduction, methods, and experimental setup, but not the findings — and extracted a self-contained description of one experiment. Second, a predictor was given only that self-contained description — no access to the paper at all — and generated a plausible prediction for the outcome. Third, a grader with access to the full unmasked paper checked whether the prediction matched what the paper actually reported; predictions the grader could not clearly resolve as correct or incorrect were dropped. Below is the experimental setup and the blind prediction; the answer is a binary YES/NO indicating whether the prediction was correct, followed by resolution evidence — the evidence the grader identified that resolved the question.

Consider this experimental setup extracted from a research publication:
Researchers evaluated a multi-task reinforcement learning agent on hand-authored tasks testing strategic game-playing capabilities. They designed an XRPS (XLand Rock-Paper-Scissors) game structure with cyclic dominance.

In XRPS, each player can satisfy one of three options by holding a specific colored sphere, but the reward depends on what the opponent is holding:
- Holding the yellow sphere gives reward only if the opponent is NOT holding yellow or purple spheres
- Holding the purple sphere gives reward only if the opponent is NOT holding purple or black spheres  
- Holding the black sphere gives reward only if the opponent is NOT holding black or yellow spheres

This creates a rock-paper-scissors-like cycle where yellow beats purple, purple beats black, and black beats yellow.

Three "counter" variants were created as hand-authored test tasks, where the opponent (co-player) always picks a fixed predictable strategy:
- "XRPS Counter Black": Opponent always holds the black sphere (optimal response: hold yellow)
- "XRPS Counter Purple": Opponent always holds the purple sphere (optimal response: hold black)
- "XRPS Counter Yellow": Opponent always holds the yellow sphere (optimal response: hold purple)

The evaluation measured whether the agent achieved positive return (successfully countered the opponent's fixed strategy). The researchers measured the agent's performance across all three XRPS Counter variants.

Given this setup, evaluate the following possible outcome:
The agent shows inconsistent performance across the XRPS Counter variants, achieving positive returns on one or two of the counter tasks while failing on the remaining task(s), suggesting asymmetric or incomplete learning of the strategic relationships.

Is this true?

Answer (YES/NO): NO